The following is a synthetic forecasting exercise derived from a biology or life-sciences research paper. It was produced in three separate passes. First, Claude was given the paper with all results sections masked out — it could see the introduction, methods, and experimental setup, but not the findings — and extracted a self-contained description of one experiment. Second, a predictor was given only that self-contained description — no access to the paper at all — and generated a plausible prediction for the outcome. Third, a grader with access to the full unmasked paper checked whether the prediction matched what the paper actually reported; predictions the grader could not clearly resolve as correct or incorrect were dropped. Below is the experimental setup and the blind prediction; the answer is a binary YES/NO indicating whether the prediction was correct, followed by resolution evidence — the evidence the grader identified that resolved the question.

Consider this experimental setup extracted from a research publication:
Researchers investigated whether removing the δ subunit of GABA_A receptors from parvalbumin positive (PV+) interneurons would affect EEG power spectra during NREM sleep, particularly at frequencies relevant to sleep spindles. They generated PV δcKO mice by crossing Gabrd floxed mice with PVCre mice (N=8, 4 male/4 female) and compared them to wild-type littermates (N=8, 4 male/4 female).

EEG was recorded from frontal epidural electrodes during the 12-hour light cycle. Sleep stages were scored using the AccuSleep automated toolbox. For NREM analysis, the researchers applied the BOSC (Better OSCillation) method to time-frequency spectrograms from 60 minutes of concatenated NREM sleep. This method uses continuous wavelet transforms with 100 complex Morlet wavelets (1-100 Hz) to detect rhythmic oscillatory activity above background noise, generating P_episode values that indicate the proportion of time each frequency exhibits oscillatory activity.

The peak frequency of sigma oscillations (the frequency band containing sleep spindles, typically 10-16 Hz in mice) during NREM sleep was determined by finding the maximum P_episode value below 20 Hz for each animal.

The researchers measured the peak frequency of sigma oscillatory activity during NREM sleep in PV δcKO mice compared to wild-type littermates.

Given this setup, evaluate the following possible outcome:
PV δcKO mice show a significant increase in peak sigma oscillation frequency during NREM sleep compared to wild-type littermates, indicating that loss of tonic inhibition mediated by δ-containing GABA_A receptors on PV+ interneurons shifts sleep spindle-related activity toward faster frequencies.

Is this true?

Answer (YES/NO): NO